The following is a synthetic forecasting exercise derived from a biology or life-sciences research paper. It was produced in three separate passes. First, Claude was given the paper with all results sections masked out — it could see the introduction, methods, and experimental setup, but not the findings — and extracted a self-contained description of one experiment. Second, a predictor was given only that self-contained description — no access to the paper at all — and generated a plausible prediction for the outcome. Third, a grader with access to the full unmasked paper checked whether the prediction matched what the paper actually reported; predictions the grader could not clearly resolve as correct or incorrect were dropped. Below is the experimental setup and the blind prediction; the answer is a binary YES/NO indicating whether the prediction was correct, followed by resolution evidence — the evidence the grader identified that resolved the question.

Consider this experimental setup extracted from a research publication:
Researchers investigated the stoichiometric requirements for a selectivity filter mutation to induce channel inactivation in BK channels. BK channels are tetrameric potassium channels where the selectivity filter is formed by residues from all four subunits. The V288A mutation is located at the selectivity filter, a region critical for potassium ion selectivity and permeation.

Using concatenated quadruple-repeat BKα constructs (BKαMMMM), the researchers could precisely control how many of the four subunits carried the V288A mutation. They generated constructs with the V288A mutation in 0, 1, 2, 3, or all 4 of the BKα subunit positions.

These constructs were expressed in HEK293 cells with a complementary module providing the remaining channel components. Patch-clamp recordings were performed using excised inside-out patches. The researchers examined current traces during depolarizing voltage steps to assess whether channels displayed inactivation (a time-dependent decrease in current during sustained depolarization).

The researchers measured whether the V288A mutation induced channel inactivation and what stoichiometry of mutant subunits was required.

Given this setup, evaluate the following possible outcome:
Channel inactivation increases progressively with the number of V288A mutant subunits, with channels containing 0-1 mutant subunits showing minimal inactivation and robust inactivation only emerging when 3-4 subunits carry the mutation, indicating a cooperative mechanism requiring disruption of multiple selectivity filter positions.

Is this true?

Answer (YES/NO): NO